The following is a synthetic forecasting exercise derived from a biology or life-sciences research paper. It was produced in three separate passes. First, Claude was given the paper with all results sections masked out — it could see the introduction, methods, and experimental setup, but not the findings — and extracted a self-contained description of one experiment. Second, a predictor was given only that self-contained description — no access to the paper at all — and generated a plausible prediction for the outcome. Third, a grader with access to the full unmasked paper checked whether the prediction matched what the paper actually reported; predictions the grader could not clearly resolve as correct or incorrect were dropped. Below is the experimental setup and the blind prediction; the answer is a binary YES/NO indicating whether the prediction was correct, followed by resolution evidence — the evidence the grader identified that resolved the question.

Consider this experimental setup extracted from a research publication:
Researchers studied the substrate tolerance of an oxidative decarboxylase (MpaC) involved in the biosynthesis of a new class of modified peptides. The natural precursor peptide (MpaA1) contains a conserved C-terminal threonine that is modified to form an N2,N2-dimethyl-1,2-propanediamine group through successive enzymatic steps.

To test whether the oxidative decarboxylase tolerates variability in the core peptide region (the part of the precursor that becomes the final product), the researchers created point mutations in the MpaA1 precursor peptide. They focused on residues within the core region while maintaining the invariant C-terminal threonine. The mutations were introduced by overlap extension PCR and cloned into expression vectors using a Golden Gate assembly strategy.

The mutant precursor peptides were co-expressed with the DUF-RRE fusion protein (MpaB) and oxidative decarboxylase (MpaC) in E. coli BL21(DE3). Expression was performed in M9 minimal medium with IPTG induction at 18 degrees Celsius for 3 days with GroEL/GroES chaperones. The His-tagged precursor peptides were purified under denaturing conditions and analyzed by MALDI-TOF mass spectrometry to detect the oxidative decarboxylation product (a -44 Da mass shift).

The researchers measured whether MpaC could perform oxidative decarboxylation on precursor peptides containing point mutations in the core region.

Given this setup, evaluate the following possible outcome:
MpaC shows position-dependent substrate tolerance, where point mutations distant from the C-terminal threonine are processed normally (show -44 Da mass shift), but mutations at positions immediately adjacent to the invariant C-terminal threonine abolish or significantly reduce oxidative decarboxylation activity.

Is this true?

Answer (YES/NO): NO